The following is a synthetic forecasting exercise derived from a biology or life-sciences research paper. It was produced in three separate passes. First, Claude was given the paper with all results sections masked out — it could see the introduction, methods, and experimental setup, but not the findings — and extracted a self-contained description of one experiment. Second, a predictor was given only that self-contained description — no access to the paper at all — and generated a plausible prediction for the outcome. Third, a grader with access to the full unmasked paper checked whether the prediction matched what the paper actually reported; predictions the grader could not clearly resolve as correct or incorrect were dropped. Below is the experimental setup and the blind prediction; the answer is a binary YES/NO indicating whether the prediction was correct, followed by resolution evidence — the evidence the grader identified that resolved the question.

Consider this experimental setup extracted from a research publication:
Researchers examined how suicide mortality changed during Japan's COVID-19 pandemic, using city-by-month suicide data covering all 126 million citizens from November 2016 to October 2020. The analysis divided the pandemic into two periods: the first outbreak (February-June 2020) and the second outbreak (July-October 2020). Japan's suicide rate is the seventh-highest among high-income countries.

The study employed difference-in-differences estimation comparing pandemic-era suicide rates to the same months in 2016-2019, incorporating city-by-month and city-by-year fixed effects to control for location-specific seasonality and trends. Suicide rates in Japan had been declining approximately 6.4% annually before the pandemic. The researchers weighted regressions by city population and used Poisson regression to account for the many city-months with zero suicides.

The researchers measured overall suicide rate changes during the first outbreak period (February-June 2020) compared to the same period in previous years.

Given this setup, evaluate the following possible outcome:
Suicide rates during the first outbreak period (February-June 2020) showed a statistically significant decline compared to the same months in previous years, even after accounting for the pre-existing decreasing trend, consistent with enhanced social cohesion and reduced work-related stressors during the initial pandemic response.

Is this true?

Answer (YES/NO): YES